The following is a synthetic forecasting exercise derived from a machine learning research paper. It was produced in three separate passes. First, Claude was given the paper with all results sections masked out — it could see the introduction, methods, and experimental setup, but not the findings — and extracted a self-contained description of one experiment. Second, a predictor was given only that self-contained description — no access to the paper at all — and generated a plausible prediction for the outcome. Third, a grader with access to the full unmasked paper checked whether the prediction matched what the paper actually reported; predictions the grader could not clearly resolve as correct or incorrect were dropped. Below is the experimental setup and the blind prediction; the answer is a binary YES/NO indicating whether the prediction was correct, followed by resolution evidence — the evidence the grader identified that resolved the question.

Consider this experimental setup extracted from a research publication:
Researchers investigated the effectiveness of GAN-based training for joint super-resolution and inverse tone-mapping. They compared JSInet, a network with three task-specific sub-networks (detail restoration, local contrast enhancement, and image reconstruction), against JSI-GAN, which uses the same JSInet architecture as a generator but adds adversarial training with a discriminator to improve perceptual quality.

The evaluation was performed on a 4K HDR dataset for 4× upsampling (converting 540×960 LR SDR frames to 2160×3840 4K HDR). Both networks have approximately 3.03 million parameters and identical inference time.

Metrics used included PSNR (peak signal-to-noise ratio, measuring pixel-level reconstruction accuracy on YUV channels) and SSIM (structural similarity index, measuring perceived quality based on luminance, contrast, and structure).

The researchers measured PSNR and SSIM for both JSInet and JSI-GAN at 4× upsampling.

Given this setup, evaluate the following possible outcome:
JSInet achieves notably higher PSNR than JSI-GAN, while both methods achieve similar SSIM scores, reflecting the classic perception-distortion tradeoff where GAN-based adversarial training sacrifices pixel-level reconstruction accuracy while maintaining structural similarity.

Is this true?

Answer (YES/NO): NO